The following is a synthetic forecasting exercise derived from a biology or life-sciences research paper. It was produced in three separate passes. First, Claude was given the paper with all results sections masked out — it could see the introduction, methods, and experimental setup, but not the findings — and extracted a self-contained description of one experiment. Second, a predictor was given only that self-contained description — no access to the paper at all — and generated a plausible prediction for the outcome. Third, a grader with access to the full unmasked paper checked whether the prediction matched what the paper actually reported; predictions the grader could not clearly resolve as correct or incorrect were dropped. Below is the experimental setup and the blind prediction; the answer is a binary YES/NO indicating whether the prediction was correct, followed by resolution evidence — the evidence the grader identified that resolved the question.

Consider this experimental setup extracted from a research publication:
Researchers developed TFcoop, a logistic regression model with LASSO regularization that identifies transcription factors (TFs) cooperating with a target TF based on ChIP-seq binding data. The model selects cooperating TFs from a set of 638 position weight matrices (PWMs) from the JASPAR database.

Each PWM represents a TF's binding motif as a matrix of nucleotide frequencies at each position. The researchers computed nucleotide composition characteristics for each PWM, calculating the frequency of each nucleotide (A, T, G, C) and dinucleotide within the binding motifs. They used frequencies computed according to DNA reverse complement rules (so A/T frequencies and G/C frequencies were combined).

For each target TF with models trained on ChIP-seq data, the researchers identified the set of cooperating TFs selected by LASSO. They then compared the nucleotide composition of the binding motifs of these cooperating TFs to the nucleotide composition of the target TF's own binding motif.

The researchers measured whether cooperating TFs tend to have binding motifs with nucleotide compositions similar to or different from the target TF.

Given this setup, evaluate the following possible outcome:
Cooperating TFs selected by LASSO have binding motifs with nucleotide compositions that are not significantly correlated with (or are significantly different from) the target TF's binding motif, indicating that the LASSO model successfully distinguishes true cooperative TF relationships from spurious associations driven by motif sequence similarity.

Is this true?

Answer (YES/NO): NO